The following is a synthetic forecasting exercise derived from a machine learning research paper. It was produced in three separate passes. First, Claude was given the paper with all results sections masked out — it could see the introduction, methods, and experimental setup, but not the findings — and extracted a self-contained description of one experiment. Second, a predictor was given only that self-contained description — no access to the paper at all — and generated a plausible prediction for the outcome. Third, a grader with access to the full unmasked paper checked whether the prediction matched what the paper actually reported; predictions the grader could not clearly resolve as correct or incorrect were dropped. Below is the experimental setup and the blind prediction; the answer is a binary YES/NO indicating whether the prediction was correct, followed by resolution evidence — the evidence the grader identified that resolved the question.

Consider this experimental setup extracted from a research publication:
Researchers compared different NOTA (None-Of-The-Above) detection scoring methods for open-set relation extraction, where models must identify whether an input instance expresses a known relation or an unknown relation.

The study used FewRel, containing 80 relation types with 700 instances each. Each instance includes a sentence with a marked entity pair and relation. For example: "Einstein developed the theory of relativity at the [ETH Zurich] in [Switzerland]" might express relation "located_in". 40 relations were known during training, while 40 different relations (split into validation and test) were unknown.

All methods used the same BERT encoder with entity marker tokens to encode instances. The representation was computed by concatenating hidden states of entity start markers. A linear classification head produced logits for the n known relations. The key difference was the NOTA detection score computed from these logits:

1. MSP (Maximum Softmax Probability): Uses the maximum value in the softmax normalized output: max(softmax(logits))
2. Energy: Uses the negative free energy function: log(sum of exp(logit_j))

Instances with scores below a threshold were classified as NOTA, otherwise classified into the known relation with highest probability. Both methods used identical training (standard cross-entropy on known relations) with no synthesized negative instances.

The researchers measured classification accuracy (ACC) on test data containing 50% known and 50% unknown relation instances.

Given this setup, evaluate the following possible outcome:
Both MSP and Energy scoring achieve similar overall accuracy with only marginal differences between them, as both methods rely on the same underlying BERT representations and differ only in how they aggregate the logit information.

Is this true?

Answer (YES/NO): NO